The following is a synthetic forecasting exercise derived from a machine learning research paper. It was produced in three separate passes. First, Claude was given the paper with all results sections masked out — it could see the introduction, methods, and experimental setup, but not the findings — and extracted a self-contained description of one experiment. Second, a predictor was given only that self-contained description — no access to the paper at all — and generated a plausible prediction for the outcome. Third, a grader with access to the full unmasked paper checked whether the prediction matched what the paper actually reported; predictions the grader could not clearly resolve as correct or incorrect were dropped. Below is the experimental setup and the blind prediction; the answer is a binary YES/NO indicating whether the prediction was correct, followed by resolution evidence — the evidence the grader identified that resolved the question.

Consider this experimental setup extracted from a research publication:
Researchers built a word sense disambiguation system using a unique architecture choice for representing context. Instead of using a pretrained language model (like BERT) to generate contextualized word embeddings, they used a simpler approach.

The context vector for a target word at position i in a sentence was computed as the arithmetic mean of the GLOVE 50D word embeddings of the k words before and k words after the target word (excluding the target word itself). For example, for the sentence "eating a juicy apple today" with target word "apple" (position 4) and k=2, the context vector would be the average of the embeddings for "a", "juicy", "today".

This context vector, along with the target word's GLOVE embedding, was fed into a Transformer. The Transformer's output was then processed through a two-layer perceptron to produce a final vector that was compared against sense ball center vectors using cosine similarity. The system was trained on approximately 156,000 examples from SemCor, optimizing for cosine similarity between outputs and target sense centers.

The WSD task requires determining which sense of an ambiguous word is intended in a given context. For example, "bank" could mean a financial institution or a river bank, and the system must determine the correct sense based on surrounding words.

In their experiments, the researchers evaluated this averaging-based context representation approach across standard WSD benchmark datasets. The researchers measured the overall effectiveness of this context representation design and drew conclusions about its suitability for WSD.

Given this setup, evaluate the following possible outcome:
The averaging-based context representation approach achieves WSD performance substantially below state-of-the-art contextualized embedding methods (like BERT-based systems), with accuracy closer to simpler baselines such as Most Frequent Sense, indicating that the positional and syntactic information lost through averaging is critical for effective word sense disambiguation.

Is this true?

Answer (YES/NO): NO